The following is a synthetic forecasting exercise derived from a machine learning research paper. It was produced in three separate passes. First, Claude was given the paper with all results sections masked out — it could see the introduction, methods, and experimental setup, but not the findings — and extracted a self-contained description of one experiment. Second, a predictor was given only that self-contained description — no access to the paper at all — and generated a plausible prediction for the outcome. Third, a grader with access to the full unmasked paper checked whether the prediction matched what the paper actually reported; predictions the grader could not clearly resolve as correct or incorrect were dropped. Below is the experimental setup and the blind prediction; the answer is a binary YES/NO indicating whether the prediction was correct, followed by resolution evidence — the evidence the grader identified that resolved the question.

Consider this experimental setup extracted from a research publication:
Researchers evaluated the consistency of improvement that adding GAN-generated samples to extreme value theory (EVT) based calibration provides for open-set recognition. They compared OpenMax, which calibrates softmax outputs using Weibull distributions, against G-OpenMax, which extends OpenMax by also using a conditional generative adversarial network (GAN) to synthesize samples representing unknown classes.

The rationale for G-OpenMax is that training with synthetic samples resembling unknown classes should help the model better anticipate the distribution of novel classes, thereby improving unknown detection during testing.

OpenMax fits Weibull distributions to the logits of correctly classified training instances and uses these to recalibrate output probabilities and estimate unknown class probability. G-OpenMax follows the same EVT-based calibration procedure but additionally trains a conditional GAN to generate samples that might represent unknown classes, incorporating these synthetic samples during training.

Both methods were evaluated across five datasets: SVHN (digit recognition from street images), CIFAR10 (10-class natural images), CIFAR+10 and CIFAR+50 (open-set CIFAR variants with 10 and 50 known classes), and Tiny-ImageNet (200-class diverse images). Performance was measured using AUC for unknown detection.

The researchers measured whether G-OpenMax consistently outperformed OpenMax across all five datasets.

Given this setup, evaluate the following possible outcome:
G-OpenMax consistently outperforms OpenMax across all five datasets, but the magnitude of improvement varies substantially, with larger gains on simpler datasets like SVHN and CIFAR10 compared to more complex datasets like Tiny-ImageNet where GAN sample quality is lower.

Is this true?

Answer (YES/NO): NO